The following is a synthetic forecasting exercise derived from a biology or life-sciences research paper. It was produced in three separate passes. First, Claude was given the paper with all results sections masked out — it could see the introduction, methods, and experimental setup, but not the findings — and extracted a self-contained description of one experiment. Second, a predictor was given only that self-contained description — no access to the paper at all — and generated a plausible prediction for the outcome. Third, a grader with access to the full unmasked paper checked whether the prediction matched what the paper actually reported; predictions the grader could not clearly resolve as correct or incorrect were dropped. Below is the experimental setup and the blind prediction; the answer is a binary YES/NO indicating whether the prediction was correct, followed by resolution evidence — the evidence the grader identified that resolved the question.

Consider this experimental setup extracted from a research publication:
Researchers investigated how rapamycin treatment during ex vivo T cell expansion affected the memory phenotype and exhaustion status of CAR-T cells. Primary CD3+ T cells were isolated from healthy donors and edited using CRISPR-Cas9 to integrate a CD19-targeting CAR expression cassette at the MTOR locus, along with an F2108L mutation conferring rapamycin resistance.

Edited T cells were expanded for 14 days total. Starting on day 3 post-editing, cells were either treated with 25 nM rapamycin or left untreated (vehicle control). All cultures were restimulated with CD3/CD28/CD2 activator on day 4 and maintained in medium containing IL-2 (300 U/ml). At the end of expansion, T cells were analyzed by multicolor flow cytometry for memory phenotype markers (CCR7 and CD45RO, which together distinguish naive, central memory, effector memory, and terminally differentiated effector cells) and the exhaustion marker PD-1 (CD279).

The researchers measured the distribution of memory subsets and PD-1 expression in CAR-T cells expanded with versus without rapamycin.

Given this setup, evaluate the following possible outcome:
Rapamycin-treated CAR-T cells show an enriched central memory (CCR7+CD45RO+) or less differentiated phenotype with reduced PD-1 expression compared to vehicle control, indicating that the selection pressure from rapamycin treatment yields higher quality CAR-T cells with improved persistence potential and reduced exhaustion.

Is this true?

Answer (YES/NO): NO